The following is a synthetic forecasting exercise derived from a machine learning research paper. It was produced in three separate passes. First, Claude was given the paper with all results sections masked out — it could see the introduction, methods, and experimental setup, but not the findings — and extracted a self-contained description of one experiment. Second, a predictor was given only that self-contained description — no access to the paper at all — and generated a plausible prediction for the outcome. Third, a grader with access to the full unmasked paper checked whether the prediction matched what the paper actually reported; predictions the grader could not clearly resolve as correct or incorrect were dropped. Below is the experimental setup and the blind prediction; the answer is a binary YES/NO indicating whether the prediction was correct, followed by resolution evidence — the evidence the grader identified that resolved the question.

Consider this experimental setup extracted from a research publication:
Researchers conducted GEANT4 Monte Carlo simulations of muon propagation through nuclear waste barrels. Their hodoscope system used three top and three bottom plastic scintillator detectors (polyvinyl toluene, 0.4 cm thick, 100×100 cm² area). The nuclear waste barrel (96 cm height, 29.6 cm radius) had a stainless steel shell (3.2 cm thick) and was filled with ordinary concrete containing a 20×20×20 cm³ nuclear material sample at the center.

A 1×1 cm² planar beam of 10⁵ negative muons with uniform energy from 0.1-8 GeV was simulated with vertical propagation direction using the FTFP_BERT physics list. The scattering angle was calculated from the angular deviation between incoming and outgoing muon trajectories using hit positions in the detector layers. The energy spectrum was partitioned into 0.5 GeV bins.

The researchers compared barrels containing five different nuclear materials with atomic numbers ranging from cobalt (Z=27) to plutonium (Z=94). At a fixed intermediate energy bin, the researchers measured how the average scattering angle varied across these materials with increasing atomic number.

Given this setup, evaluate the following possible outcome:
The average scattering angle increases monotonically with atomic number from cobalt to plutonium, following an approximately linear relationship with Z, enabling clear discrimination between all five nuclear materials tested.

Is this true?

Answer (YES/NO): NO